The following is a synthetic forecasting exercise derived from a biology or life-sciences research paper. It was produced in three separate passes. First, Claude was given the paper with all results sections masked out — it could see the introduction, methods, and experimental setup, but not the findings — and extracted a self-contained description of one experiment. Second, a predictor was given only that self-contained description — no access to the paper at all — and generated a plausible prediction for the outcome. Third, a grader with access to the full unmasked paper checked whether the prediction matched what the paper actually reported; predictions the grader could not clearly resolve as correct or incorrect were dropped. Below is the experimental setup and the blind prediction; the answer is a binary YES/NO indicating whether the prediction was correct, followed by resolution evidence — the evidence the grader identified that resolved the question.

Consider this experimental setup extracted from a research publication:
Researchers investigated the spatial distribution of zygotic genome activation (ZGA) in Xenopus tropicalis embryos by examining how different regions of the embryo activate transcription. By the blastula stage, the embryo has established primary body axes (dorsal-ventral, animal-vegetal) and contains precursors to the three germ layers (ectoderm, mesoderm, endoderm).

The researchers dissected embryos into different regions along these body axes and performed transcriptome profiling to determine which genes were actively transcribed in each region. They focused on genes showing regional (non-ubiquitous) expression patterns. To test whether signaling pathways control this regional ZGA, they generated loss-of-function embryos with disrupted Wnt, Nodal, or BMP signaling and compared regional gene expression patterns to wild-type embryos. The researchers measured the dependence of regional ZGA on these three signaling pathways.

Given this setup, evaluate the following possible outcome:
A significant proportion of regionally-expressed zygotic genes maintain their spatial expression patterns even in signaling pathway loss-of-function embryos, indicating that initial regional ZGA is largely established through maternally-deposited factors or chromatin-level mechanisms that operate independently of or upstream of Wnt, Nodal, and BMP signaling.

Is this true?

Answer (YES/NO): NO